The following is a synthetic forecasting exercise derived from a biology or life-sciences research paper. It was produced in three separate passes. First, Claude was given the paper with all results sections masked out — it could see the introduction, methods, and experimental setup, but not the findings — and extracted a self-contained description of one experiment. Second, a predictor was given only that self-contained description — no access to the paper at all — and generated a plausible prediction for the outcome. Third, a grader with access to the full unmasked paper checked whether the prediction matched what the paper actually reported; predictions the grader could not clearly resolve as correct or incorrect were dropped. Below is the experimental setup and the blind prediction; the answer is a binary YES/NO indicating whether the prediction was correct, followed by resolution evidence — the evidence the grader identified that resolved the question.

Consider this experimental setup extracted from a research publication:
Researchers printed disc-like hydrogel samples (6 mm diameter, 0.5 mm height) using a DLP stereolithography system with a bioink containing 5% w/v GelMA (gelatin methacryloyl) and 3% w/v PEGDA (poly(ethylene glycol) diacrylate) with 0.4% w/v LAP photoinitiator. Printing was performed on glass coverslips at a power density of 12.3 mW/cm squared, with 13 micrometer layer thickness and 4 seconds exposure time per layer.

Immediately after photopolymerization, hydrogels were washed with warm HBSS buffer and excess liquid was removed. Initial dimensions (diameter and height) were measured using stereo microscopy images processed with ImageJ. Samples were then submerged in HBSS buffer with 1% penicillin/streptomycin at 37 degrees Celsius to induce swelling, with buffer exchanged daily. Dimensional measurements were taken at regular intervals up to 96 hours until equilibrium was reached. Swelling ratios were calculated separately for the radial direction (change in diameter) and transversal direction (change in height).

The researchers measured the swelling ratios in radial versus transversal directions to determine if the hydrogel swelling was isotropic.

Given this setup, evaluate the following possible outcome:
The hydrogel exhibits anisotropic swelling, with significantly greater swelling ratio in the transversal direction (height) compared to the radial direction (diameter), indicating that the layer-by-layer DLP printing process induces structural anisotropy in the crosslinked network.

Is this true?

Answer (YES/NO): YES